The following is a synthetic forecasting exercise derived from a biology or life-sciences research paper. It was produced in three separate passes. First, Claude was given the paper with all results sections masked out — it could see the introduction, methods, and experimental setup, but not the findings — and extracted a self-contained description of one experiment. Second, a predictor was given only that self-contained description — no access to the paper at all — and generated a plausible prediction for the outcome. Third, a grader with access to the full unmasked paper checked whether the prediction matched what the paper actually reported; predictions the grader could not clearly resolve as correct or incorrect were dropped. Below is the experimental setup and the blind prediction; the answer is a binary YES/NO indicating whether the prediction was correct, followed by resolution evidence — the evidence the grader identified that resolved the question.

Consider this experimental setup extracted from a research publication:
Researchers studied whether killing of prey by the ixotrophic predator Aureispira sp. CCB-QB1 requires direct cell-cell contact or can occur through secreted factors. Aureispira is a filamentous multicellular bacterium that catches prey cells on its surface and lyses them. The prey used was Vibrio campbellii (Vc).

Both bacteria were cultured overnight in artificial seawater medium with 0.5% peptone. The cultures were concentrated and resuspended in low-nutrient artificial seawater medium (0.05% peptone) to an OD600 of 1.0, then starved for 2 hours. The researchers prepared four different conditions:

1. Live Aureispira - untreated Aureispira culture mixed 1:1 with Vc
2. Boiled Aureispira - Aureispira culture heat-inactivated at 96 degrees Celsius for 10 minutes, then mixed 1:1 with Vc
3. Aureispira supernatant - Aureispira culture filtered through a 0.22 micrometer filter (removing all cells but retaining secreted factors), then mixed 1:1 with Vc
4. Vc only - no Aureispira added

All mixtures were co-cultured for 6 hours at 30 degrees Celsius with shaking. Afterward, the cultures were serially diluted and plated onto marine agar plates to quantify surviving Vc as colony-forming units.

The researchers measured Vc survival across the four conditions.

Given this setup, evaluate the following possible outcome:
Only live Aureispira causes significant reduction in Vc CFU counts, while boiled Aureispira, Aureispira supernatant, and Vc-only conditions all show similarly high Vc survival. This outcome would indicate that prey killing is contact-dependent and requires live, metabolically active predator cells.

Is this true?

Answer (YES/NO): YES